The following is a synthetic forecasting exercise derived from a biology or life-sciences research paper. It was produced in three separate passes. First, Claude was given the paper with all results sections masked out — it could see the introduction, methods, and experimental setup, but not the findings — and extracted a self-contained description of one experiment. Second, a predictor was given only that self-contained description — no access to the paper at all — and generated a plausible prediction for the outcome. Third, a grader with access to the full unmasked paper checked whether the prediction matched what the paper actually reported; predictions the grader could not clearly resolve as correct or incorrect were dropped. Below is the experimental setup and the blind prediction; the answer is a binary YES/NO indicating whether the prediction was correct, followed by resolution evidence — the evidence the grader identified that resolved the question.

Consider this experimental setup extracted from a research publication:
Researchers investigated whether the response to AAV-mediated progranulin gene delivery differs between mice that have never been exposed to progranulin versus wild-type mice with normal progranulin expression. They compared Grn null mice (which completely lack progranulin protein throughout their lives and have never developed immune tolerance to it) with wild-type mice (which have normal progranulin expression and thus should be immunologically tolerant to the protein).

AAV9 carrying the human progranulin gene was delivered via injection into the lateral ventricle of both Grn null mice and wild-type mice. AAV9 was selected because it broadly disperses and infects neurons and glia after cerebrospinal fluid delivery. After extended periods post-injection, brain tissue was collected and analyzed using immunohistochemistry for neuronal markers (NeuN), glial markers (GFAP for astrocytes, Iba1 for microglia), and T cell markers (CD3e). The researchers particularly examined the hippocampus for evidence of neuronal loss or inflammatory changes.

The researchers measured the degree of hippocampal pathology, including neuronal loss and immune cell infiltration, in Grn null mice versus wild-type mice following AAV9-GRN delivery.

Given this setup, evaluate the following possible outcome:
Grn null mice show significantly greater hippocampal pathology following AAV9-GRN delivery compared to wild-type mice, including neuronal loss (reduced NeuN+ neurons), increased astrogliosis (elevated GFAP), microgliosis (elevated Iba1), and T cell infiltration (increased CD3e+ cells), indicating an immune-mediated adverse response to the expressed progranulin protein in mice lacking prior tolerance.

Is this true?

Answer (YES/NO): NO